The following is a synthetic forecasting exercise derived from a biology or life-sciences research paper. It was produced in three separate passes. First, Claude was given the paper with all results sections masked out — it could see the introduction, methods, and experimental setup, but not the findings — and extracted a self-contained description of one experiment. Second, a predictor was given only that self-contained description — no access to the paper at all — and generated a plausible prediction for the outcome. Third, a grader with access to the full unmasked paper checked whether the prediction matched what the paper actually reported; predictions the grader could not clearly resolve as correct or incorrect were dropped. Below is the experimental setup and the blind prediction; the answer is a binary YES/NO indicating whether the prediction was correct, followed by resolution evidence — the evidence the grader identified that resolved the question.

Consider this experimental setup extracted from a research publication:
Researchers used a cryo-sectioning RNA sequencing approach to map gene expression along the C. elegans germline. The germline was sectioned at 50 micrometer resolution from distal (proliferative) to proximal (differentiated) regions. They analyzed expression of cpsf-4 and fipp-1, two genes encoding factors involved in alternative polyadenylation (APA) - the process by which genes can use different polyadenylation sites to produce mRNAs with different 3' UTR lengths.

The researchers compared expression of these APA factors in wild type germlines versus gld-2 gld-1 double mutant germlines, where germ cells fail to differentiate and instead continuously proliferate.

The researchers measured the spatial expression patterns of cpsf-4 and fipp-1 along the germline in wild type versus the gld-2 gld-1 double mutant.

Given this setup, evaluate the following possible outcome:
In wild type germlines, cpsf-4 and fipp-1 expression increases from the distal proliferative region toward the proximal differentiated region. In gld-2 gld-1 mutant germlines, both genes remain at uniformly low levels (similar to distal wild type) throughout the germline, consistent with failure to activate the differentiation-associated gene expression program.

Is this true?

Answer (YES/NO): YES